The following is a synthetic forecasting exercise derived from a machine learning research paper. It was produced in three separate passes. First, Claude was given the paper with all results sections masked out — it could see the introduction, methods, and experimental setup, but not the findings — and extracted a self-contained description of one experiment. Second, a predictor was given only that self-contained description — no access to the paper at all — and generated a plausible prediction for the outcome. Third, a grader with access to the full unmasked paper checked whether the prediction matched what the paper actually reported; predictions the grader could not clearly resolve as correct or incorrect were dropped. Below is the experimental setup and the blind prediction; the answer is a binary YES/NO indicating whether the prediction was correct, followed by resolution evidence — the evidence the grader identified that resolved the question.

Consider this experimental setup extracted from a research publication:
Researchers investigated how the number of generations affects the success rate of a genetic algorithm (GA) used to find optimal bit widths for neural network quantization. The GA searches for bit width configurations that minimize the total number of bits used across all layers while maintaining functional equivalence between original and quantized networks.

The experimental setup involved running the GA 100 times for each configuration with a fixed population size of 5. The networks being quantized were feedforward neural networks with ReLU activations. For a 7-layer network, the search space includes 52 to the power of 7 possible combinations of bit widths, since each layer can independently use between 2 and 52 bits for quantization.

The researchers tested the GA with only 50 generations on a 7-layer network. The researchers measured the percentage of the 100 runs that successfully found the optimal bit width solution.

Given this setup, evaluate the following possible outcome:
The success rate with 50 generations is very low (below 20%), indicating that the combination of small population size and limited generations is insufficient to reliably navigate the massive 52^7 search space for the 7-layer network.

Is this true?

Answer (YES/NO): YES